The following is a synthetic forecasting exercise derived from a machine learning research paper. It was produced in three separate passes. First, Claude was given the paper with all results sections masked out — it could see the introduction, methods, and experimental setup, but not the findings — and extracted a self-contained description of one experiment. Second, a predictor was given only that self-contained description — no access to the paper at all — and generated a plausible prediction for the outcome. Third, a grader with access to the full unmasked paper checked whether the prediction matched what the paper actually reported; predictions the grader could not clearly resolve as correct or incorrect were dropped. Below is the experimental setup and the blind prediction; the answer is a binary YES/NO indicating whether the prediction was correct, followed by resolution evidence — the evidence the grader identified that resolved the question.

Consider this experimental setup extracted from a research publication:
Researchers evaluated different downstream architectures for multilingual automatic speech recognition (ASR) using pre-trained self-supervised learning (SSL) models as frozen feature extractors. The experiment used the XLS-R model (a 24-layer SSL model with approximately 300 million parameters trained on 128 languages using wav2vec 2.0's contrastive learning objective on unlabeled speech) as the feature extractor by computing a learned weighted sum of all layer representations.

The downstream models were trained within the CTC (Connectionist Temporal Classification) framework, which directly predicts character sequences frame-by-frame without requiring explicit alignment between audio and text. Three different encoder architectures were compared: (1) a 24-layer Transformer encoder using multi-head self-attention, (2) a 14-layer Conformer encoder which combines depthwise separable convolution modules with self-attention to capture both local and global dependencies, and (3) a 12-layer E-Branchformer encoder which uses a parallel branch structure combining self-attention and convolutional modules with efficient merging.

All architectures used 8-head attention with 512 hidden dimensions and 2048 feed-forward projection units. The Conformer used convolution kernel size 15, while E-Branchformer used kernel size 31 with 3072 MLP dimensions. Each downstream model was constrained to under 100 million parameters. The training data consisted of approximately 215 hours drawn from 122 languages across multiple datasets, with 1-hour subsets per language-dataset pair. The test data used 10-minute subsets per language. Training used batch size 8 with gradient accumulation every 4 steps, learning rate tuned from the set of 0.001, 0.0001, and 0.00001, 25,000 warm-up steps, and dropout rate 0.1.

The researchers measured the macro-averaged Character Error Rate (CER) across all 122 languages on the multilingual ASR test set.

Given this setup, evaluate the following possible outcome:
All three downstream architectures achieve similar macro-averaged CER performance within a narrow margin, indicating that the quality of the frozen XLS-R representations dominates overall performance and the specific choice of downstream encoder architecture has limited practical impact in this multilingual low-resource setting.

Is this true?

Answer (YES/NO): NO